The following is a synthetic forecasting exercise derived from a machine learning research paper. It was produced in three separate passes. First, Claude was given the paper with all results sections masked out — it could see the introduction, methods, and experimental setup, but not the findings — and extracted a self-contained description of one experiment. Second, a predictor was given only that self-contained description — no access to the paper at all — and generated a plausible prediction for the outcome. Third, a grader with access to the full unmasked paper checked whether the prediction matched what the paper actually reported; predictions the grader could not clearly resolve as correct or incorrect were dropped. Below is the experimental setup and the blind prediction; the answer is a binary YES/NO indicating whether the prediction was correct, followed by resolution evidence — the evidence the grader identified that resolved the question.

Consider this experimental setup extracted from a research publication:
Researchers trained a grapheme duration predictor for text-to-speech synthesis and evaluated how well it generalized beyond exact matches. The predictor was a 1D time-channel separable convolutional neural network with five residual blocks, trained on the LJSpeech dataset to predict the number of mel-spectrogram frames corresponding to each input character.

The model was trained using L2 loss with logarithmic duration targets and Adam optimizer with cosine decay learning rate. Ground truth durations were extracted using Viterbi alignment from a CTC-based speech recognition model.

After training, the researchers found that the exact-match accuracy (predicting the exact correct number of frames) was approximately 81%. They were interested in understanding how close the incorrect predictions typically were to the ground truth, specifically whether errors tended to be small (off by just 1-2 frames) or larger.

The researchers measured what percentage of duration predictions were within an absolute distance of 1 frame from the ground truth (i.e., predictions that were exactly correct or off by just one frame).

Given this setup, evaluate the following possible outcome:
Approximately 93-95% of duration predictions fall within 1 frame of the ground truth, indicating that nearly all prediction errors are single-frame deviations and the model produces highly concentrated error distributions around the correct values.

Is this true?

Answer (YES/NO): YES